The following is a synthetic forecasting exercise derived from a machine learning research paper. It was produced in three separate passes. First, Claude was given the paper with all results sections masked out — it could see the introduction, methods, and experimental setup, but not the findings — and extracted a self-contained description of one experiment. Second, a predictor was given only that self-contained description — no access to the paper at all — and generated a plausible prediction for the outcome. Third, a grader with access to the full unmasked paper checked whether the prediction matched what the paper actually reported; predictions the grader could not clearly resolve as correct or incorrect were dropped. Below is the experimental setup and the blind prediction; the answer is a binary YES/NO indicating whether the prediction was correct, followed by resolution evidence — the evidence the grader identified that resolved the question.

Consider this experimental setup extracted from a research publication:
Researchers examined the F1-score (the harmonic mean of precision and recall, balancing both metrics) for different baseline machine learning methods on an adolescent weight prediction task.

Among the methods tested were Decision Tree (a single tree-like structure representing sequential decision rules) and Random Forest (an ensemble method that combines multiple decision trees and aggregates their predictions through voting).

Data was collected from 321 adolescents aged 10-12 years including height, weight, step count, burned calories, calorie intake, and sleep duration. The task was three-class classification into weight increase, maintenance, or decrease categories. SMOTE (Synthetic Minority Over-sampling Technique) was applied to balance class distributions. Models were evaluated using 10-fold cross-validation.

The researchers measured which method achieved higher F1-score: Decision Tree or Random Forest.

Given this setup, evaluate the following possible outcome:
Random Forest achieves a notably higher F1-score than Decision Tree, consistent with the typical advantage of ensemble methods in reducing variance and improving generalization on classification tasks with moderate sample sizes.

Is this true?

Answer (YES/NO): NO